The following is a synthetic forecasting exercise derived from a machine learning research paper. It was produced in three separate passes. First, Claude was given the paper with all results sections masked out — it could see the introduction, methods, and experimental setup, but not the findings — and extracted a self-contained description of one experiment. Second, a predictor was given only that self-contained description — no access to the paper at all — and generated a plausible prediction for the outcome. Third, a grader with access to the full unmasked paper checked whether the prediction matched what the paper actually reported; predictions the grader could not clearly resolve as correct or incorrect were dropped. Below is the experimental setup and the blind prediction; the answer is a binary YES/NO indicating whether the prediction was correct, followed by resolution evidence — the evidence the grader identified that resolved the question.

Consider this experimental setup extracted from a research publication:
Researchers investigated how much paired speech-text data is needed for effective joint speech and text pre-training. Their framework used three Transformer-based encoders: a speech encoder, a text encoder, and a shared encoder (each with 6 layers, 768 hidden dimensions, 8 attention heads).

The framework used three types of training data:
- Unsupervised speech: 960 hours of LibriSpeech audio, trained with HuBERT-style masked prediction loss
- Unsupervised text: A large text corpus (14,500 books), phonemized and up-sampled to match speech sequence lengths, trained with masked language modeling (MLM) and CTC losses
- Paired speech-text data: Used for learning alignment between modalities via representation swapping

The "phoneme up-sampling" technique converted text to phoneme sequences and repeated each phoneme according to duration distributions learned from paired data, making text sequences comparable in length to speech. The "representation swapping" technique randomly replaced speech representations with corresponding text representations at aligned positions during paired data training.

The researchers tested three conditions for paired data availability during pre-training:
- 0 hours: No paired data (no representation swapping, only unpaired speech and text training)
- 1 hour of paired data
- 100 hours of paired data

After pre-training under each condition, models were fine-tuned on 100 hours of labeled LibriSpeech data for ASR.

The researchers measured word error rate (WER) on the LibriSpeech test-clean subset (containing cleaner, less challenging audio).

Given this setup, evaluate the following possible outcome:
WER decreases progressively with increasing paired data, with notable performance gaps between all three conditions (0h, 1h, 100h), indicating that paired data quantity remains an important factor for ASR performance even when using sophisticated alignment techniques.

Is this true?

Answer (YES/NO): NO